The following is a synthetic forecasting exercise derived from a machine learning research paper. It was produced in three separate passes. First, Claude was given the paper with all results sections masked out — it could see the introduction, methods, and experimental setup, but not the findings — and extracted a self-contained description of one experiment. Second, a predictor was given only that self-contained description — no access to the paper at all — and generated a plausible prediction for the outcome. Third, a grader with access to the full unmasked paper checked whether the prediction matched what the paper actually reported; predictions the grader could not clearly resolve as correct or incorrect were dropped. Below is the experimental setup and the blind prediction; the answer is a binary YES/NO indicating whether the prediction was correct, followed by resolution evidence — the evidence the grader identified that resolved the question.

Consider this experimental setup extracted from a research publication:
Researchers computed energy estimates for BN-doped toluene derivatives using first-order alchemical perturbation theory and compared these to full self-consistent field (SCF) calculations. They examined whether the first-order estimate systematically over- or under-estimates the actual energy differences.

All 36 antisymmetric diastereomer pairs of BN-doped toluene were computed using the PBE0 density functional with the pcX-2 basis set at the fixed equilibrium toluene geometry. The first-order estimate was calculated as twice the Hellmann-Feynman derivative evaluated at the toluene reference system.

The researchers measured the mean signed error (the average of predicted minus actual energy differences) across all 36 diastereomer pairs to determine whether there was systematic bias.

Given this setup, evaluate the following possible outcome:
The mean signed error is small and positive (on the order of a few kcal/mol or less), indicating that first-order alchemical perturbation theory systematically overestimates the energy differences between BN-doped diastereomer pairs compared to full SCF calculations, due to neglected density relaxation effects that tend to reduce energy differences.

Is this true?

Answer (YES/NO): YES